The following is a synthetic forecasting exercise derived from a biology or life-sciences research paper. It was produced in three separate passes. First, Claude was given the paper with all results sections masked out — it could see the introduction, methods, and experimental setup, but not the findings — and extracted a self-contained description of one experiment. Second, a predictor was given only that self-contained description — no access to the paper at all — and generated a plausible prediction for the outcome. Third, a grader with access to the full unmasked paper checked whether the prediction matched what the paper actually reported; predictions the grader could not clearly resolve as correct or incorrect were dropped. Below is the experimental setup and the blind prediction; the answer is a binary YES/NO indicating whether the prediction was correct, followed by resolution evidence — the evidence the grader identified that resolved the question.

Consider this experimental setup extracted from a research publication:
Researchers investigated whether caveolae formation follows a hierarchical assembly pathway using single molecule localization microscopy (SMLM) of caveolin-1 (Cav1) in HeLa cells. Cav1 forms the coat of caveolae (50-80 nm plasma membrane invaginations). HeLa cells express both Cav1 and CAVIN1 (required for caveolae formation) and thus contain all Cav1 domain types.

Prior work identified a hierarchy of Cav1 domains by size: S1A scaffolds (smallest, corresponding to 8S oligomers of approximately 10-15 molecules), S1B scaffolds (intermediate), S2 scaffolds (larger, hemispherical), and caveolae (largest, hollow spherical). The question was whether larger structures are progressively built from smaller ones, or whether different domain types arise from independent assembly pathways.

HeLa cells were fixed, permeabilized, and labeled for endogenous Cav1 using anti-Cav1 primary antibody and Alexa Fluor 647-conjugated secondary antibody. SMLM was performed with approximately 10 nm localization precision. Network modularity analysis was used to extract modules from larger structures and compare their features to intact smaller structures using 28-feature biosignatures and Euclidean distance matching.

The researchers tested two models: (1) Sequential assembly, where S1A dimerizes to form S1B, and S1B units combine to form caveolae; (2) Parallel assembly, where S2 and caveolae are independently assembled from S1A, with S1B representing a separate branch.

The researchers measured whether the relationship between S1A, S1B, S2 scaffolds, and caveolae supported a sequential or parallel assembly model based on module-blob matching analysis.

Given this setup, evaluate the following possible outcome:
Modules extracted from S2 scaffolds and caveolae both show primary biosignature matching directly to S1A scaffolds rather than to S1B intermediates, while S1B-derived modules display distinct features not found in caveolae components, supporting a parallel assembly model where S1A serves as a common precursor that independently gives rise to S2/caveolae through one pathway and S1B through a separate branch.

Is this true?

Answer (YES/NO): NO